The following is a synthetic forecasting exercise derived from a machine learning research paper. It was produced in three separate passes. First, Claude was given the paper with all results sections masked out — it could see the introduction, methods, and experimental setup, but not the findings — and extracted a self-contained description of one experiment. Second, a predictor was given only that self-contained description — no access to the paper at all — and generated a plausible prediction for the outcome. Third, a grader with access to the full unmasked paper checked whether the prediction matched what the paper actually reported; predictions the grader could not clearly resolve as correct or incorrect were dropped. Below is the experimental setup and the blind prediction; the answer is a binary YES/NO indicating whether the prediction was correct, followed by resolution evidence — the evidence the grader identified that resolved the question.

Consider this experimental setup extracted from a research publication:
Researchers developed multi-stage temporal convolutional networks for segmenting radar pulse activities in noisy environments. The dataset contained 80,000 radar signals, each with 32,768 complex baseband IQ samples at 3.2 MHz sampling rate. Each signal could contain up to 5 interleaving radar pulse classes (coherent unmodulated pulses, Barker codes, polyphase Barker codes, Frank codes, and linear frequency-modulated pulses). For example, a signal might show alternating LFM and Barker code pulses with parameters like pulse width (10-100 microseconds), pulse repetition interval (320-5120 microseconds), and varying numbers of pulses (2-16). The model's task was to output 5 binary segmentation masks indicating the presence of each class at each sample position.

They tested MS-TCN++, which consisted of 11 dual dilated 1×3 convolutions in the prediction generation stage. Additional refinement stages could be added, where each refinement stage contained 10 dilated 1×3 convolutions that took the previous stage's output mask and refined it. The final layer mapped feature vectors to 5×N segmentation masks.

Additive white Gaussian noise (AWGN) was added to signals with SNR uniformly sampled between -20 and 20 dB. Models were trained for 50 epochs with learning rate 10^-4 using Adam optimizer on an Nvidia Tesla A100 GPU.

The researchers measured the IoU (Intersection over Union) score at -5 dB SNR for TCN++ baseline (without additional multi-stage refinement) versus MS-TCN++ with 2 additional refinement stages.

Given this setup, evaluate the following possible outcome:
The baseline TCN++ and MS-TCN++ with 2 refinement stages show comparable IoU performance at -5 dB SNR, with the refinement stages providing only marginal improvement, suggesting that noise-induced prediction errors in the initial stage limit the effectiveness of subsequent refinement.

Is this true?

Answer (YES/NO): NO